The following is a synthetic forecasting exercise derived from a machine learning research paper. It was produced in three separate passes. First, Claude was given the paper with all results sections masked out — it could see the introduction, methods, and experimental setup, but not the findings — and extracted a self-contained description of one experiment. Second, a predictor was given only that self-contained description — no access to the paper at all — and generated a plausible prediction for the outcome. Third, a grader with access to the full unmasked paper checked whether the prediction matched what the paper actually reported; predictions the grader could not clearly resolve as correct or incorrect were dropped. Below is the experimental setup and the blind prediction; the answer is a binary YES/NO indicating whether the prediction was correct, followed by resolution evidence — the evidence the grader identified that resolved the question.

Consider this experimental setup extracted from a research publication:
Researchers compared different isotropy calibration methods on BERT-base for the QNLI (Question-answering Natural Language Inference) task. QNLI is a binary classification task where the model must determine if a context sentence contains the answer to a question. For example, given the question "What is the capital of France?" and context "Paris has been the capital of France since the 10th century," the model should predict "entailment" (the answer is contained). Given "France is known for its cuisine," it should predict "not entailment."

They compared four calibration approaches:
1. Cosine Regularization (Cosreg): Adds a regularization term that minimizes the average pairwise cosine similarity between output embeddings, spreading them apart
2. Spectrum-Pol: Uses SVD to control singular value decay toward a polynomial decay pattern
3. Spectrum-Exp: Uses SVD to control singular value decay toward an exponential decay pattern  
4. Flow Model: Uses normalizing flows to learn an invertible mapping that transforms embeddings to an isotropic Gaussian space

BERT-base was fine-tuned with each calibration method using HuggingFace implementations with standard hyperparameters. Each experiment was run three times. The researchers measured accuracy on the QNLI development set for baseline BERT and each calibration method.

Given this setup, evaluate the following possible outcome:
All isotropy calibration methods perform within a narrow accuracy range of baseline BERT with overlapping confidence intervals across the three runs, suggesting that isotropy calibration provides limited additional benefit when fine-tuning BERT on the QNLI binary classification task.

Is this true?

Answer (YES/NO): NO